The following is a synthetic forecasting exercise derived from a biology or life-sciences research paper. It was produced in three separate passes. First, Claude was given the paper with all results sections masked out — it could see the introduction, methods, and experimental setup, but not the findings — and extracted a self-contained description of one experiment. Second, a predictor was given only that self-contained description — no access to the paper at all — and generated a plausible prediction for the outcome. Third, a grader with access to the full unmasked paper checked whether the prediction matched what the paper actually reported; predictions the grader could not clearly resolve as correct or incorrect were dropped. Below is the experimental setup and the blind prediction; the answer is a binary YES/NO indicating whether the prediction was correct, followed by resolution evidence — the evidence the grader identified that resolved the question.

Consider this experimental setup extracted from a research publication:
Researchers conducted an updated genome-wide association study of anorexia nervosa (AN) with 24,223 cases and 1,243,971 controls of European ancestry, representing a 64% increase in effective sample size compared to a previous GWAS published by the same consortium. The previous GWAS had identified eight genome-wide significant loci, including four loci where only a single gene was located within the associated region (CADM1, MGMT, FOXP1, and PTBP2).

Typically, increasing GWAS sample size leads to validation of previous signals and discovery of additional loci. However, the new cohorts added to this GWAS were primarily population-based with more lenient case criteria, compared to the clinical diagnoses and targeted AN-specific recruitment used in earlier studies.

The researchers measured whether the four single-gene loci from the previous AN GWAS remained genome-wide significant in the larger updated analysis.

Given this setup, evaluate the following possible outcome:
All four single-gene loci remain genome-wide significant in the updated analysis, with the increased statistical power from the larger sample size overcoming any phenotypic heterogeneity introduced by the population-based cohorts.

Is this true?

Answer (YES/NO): YES